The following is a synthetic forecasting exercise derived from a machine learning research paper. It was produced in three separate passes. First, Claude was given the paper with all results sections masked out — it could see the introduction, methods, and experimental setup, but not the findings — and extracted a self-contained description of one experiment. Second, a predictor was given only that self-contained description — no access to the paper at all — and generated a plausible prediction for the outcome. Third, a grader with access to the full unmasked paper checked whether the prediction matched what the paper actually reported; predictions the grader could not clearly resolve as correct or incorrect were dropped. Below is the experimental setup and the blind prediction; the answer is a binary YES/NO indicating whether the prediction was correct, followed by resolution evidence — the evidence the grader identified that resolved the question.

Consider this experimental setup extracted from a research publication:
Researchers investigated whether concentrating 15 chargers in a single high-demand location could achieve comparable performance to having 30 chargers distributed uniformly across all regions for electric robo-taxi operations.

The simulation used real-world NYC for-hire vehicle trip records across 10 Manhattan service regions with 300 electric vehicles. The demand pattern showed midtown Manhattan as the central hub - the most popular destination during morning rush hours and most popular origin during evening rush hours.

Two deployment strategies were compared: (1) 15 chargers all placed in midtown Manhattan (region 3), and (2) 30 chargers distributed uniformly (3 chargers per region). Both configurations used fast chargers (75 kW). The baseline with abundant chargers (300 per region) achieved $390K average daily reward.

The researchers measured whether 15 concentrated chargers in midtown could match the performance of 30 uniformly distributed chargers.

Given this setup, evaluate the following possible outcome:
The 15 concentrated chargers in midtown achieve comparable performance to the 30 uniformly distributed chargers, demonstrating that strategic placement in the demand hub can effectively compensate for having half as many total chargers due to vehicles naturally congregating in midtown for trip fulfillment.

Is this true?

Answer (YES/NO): YES